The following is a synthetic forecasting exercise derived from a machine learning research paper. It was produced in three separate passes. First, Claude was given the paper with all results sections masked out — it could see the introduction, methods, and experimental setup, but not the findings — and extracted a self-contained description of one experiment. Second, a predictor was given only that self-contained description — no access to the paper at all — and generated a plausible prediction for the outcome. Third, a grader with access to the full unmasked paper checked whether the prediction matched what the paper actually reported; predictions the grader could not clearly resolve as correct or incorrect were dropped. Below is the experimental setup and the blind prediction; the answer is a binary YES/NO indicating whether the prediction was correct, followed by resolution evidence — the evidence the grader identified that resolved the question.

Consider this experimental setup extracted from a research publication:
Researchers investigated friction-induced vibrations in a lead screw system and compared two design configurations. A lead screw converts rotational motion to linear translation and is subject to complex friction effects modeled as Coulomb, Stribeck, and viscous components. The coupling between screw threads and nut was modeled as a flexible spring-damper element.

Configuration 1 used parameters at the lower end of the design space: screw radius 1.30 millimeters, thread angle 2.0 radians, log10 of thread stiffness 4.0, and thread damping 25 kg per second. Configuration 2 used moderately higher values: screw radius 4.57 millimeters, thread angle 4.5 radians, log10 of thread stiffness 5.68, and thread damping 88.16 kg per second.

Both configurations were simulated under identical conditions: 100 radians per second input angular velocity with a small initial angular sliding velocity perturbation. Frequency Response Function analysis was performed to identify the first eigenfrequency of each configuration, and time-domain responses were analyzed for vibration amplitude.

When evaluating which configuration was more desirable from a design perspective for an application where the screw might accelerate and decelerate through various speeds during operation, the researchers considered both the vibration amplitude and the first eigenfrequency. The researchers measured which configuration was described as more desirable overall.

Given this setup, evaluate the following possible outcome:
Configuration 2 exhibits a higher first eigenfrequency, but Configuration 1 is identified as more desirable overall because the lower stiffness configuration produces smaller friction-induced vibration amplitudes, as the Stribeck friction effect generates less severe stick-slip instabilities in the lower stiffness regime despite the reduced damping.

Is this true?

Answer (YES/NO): NO